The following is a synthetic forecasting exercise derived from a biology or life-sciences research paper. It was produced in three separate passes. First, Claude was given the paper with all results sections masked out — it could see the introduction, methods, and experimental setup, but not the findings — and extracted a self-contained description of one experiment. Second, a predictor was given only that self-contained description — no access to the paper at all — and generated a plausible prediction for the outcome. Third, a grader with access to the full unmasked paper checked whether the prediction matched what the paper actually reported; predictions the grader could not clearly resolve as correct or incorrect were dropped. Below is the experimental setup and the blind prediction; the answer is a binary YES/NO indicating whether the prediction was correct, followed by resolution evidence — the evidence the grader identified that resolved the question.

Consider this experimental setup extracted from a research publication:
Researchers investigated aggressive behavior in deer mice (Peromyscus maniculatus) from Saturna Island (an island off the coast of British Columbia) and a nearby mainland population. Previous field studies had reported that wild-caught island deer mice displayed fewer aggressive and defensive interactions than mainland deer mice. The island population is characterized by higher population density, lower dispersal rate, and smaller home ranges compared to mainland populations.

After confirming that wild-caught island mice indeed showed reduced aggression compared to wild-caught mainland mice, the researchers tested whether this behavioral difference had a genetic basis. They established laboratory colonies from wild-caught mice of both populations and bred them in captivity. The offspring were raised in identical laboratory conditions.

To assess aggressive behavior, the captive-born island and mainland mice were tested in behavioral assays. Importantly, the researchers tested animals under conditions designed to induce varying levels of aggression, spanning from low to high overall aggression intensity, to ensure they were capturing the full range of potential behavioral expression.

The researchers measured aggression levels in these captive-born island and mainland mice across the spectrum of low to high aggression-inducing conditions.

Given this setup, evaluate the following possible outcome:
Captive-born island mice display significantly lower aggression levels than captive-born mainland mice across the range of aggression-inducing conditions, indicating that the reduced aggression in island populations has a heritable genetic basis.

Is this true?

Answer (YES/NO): NO